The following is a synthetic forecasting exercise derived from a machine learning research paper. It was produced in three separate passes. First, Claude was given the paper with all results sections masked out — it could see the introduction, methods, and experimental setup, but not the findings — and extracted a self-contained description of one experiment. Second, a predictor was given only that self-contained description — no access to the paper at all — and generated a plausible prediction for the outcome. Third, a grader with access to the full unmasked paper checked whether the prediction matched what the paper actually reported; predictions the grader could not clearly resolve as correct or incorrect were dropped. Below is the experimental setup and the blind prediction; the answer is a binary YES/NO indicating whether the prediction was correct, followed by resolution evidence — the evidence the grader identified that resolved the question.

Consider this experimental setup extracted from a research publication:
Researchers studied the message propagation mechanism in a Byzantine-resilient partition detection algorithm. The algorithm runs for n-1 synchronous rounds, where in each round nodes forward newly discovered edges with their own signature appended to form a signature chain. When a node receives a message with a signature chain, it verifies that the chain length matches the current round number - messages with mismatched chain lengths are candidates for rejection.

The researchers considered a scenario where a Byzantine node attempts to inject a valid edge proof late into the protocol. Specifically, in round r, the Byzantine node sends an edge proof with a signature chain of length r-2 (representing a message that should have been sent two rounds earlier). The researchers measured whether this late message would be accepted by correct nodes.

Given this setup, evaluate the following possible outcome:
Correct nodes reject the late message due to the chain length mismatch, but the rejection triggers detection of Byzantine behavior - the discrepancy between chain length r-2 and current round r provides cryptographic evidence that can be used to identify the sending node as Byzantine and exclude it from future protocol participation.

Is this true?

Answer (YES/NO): NO